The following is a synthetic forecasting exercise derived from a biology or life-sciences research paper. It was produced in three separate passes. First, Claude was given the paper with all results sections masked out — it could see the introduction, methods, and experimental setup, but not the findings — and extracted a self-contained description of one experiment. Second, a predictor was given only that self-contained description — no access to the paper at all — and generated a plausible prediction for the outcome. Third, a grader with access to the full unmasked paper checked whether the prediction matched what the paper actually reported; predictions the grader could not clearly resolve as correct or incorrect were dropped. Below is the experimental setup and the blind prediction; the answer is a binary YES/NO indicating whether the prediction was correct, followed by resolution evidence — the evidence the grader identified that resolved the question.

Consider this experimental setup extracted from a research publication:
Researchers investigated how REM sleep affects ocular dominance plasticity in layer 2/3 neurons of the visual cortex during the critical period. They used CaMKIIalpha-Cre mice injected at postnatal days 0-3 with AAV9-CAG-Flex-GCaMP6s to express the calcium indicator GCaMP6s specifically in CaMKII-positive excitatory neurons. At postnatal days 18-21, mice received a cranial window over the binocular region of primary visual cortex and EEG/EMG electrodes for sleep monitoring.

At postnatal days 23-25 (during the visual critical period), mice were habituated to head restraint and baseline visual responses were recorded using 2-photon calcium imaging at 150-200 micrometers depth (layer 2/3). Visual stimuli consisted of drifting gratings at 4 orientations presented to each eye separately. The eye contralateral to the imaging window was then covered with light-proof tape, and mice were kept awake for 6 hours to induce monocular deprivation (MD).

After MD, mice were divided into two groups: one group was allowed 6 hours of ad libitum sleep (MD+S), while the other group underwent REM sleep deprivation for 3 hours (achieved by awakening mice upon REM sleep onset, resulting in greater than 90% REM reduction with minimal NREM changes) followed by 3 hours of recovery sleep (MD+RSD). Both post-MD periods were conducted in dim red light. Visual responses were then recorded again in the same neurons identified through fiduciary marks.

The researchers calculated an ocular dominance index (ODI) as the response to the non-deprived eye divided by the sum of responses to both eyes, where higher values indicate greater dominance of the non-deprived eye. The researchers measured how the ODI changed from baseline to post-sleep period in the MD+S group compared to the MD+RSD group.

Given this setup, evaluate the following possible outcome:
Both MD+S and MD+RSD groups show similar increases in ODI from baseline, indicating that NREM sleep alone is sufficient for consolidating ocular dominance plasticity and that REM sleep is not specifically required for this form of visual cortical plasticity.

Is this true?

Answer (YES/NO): NO